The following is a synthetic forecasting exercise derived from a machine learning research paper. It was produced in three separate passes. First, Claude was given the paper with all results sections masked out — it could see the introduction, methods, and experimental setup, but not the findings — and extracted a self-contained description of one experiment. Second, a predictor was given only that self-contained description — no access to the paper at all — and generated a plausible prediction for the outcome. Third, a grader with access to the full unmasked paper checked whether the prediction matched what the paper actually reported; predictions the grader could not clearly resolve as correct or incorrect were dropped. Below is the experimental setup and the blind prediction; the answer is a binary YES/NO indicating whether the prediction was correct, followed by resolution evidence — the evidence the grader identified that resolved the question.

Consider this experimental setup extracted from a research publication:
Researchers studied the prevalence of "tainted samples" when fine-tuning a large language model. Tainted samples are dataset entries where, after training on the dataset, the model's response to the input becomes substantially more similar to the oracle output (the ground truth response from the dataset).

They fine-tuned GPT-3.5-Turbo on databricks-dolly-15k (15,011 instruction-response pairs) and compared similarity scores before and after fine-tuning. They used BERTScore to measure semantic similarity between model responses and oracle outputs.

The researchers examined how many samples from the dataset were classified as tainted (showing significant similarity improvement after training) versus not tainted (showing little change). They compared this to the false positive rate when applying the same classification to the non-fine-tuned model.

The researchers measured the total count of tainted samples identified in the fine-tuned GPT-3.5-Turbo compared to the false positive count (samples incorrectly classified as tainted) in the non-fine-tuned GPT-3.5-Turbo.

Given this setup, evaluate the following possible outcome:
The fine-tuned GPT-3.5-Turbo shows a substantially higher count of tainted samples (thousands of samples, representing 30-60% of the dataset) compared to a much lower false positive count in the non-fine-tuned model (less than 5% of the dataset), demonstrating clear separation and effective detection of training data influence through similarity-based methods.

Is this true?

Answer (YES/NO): NO